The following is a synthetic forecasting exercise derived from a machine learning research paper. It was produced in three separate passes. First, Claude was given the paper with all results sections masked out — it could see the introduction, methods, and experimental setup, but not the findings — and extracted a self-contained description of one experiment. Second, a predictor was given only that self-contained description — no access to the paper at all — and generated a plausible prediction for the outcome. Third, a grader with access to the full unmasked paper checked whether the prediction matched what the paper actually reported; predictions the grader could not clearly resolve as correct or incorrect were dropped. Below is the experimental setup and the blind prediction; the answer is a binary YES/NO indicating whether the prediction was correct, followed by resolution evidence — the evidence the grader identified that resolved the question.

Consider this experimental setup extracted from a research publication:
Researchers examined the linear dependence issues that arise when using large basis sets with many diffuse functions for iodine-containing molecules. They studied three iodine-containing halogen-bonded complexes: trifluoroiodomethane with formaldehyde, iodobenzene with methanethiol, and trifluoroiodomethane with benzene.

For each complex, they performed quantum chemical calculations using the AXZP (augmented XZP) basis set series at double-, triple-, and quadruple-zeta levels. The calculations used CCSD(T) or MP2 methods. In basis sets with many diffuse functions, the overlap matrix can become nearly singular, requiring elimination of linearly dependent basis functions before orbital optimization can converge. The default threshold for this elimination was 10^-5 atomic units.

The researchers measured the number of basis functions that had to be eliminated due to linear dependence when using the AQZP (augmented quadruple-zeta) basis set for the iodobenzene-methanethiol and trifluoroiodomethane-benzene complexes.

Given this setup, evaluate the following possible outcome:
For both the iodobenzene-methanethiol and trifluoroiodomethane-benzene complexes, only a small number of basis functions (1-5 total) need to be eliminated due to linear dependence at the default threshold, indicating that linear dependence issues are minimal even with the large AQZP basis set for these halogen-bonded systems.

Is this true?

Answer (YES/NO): NO